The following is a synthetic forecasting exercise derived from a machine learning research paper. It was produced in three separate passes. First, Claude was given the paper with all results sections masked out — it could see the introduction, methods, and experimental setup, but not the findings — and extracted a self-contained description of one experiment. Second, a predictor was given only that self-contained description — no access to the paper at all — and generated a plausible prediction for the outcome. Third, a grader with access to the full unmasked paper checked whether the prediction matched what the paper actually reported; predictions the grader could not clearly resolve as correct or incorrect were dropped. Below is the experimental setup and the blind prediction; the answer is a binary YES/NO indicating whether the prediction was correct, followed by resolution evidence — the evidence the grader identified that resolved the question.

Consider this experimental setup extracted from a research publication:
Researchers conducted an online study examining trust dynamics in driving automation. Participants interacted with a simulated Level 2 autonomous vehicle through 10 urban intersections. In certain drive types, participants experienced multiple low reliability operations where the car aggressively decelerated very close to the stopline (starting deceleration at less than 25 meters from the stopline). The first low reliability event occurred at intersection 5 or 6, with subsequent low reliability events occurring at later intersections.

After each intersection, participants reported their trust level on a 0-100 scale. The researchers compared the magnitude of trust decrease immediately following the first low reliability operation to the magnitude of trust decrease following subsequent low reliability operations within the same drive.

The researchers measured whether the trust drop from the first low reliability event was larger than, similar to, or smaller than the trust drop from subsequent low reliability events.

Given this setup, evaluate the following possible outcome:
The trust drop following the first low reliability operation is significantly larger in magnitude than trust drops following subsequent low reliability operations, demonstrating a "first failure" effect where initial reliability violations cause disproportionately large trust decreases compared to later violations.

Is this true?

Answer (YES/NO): YES